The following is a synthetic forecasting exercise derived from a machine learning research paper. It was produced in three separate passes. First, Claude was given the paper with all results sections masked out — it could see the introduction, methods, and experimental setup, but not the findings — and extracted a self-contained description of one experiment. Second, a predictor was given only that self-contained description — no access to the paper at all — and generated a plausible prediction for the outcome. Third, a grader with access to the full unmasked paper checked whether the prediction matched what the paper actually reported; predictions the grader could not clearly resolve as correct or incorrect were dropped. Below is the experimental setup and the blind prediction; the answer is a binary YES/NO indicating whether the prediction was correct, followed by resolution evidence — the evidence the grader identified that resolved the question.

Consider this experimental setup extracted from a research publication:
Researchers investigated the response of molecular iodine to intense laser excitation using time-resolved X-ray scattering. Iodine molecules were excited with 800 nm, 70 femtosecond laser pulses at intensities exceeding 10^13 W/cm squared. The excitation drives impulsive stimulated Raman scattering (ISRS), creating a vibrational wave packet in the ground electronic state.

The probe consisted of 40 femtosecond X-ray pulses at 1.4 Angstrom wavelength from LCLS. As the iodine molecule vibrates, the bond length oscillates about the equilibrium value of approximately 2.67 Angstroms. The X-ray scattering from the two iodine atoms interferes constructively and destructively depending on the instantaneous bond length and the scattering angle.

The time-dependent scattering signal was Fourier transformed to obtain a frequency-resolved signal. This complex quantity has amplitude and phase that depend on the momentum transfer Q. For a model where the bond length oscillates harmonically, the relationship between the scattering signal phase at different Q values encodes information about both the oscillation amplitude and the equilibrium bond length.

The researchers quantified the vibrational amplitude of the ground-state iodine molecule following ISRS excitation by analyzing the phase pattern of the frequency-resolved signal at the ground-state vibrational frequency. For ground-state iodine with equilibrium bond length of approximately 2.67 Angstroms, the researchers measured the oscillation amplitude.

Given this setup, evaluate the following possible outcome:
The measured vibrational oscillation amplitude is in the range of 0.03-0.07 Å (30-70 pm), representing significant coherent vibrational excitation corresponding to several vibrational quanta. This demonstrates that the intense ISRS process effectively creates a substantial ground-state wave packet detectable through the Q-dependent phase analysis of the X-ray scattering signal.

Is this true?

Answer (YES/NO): NO